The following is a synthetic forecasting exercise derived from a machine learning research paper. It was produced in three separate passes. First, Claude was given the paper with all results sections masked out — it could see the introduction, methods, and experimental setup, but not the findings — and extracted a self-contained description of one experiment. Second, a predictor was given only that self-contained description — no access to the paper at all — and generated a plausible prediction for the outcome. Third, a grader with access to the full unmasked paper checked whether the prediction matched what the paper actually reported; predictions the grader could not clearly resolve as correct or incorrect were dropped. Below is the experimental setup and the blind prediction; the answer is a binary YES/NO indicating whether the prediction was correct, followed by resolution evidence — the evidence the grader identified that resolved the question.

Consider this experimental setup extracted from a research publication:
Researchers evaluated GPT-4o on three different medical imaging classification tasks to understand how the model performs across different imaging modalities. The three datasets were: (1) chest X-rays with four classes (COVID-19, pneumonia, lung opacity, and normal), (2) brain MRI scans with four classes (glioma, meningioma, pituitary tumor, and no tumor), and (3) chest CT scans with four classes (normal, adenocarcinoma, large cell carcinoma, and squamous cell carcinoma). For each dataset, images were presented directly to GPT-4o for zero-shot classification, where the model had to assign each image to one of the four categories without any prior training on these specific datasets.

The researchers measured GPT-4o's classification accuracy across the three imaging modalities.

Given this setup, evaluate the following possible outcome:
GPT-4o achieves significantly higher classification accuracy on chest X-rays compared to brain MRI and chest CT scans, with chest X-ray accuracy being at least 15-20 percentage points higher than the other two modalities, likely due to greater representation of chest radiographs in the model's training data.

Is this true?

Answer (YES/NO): NO